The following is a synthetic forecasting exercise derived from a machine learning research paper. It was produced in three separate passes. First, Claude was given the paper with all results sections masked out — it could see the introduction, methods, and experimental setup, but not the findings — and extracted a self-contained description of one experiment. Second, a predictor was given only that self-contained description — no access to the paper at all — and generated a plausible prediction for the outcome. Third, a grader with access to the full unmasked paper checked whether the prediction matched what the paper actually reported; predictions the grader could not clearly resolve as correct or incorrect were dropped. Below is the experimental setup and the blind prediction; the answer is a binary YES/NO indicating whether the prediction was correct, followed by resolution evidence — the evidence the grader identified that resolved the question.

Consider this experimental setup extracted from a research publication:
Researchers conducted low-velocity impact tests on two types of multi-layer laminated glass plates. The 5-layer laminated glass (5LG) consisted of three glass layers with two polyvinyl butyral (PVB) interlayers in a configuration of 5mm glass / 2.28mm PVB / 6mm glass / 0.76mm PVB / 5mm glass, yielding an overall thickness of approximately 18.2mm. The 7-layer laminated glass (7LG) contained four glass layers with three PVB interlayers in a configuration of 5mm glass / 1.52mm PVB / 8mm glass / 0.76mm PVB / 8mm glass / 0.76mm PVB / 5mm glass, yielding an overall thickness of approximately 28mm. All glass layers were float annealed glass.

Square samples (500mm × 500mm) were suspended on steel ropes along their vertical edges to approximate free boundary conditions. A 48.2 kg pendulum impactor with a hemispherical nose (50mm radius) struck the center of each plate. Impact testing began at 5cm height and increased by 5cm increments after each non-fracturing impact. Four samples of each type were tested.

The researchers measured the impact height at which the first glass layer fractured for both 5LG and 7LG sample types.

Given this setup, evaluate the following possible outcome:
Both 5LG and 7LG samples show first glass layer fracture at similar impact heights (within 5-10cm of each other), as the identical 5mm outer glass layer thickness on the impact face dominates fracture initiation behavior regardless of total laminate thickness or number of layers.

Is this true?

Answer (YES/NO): NO